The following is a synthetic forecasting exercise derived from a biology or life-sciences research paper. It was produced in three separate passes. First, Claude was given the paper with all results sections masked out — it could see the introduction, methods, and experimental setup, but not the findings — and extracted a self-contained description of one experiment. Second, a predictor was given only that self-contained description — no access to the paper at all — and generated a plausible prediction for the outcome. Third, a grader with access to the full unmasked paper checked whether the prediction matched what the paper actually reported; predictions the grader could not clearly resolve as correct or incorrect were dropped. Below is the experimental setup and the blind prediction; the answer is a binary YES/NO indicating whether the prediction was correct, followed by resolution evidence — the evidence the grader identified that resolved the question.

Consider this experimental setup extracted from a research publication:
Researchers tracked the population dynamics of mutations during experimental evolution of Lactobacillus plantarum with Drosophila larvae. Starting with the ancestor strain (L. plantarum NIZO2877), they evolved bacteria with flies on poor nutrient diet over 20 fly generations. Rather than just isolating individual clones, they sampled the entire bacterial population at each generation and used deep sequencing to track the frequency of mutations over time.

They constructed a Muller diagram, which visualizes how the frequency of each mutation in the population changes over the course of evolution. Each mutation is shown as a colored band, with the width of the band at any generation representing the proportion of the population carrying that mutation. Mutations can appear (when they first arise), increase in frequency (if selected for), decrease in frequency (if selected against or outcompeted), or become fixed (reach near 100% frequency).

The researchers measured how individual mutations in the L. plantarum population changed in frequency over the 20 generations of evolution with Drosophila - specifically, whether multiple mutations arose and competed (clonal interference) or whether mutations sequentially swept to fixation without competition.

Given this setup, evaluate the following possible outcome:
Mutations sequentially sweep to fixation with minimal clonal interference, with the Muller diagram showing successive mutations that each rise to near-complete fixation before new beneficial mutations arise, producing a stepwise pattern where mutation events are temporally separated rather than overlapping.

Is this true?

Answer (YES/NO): YES